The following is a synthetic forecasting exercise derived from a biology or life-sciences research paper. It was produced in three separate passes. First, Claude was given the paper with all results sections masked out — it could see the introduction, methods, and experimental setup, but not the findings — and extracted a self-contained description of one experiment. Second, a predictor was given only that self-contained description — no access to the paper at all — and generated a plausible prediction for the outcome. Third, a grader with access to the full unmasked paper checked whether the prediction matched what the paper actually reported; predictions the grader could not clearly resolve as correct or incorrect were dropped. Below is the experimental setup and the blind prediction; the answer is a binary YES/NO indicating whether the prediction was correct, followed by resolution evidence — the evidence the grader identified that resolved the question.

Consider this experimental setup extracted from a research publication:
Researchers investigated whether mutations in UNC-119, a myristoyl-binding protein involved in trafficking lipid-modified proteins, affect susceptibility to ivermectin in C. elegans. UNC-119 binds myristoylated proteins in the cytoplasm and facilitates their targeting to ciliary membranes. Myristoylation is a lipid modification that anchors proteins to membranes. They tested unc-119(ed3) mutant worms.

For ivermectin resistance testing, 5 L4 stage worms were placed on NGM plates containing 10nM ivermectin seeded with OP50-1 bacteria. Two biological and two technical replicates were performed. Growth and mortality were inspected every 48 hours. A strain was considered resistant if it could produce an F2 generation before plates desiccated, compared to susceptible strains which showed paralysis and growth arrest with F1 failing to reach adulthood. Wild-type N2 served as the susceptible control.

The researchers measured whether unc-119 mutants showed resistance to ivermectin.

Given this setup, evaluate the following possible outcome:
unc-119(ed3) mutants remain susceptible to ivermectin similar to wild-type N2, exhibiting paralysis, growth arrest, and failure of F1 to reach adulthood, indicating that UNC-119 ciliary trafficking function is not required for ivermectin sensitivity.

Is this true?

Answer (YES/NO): NO